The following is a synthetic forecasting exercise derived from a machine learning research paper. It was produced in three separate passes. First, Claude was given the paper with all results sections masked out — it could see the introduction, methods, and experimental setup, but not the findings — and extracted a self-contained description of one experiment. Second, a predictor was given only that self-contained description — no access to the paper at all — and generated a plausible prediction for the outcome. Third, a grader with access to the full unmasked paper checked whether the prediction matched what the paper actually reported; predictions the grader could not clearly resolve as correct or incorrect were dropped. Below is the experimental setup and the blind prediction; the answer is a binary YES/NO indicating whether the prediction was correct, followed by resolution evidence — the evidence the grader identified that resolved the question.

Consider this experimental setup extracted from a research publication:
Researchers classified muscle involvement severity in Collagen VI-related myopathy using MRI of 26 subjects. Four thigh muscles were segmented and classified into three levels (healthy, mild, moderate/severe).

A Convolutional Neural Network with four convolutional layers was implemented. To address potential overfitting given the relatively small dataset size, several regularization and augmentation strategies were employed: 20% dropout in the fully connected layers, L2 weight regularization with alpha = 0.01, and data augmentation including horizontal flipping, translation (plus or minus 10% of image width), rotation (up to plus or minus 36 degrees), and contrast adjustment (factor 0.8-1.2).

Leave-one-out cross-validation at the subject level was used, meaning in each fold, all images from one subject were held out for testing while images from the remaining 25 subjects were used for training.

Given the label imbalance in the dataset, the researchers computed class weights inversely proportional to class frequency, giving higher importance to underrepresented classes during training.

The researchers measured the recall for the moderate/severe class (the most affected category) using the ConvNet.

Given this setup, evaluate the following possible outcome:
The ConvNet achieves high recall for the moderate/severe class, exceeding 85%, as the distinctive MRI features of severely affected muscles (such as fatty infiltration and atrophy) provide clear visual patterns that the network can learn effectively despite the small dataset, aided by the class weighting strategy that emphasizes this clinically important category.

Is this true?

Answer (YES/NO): YES